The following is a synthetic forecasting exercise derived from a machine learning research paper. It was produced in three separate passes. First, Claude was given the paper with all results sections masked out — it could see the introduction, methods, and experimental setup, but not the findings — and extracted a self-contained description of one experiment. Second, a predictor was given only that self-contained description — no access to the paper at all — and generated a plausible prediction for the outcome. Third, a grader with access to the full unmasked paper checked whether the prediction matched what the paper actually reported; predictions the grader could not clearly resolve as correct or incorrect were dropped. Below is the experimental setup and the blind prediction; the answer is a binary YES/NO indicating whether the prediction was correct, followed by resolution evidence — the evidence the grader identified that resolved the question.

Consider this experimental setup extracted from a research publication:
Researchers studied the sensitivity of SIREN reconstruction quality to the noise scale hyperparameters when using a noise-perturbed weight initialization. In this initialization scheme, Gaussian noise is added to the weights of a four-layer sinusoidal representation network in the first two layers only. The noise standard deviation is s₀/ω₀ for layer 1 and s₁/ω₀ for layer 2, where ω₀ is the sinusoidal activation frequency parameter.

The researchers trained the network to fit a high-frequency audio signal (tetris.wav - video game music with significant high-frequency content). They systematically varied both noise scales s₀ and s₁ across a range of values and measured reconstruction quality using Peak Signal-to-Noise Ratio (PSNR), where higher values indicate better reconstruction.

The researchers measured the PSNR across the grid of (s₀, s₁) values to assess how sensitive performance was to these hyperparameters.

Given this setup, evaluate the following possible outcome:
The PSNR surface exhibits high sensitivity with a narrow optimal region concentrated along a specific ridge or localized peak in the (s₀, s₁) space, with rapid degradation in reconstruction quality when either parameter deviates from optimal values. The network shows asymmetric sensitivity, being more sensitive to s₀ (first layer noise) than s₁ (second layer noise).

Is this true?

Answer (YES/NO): NO